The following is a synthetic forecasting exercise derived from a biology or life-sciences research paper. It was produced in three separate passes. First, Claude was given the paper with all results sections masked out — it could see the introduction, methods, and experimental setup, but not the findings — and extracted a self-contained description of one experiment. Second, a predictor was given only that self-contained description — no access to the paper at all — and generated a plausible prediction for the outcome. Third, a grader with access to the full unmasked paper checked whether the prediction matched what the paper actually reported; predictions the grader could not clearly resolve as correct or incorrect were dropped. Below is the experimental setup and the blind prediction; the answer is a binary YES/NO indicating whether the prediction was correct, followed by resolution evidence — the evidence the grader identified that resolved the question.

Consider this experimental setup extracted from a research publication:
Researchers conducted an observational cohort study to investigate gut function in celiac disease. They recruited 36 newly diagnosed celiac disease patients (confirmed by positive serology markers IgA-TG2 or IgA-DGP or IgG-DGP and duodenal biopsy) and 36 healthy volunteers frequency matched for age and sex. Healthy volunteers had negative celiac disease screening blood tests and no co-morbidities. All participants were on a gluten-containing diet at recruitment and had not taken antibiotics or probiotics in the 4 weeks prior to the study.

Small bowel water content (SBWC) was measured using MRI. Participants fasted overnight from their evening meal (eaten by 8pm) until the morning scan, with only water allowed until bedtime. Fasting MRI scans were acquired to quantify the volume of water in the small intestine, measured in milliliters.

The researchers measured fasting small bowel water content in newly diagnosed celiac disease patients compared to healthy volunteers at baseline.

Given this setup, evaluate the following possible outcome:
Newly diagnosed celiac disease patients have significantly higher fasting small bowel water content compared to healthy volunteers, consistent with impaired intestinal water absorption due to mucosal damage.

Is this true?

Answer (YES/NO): YES